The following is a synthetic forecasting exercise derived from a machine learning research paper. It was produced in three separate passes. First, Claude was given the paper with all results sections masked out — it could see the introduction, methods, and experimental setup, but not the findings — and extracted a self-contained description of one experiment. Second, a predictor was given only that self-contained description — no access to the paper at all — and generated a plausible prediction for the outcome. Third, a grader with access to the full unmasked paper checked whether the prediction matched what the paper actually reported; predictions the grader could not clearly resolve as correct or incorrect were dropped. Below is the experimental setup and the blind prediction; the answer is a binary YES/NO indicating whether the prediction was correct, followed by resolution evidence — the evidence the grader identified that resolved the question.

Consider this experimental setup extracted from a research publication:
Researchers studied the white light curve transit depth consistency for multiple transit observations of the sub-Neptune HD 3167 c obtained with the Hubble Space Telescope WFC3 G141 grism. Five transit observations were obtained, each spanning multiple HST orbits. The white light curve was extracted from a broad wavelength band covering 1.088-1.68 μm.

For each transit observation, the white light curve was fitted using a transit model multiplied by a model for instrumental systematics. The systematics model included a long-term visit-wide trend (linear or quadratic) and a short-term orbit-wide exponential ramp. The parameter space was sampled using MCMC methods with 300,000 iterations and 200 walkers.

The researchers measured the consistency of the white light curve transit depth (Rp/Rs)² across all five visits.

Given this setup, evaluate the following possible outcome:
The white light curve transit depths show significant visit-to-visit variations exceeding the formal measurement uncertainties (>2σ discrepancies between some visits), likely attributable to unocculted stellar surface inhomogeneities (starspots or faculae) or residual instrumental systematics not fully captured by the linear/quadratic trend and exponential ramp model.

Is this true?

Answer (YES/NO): YES